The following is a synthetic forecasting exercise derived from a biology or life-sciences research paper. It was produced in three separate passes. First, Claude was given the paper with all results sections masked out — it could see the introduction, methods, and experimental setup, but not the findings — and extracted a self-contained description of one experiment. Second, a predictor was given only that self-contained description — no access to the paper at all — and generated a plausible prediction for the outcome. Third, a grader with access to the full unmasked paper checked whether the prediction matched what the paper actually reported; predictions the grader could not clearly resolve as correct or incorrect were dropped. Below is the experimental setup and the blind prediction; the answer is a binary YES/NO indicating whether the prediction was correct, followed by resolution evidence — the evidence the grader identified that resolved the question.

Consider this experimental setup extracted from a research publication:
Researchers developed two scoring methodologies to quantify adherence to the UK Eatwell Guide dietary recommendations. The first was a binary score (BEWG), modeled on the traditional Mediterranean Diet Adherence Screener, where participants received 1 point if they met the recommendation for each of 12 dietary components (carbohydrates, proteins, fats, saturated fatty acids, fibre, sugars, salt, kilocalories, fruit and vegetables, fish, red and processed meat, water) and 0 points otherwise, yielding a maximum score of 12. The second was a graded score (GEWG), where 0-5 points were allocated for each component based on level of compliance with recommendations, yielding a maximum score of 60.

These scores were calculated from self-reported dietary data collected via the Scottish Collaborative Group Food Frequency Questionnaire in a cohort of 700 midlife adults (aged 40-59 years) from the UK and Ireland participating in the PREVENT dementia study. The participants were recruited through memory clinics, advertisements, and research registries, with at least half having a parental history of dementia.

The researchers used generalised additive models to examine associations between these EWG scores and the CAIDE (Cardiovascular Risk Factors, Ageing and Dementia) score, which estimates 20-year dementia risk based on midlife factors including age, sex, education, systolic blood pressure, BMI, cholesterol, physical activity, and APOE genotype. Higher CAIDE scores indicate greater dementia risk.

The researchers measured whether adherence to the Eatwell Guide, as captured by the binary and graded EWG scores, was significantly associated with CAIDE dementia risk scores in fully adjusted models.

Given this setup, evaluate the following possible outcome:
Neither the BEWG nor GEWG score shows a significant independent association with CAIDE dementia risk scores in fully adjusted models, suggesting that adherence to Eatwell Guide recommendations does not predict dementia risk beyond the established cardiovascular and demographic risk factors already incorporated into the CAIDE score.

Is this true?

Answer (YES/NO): YES